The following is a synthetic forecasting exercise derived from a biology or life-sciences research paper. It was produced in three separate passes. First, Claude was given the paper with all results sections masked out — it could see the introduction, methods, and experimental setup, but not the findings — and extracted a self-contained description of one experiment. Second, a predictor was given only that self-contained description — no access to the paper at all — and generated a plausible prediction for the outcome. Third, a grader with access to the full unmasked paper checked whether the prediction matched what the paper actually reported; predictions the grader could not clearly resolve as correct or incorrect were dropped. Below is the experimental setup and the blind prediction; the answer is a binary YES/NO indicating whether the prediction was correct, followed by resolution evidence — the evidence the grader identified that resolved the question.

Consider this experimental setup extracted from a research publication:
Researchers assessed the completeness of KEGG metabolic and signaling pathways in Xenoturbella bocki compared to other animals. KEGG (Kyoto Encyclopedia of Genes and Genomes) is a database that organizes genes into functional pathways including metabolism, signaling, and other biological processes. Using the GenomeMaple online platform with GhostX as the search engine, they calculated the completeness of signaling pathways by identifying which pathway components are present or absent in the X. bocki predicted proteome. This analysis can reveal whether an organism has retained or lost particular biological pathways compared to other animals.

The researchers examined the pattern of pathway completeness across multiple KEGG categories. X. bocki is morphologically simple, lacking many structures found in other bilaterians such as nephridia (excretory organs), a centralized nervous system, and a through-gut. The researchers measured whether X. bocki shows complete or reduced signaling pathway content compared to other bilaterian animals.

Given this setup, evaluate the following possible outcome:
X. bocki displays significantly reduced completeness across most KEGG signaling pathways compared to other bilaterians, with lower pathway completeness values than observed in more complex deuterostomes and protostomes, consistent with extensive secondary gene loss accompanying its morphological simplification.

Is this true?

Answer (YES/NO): NO